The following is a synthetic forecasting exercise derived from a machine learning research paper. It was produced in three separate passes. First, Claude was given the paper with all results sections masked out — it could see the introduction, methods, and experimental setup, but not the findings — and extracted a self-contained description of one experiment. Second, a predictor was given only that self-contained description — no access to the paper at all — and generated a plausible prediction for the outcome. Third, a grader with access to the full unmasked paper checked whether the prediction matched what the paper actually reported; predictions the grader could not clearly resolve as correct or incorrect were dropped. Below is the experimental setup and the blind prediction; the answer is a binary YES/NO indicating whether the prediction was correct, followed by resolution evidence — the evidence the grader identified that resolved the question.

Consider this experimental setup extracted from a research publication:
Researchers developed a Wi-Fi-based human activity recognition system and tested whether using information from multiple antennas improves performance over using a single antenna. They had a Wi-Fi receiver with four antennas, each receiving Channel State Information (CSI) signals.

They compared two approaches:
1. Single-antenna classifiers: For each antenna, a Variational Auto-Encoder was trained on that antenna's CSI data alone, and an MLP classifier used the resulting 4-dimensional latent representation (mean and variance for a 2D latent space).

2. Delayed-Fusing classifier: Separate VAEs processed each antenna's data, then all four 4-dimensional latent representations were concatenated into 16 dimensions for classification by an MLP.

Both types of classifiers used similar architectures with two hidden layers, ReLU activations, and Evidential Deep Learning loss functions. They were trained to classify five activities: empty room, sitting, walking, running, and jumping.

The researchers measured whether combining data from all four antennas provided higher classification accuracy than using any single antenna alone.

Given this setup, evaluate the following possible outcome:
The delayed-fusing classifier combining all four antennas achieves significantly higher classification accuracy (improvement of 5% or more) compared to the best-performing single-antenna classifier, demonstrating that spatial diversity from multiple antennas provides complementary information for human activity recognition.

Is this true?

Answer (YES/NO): NO